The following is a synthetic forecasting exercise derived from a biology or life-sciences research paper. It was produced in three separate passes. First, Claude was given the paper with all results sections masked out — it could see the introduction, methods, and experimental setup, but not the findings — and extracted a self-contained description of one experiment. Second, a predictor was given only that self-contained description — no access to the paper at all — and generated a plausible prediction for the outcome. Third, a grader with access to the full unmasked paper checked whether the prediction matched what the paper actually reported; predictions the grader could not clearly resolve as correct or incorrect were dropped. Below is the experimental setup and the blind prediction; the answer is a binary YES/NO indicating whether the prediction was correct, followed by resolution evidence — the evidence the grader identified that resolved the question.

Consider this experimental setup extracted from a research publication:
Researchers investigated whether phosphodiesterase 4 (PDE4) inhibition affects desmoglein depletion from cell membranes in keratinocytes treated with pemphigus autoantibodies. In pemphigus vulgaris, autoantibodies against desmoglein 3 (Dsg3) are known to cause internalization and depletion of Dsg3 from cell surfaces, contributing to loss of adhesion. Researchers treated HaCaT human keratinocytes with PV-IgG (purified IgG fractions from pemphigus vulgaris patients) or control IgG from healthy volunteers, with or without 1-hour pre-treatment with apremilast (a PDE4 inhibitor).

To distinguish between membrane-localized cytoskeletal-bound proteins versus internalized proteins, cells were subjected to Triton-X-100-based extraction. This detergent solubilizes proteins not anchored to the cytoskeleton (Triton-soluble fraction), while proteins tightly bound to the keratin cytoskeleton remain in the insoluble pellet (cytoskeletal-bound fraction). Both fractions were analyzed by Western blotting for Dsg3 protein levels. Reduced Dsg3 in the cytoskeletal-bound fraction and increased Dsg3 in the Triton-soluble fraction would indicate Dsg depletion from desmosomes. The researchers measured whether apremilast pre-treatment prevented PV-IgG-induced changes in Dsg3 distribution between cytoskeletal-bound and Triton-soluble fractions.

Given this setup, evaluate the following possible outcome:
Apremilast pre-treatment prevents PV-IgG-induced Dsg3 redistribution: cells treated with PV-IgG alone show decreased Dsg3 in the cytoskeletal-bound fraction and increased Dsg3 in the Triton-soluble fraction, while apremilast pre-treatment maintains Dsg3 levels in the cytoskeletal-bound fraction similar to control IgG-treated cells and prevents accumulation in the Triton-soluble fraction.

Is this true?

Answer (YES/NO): NO